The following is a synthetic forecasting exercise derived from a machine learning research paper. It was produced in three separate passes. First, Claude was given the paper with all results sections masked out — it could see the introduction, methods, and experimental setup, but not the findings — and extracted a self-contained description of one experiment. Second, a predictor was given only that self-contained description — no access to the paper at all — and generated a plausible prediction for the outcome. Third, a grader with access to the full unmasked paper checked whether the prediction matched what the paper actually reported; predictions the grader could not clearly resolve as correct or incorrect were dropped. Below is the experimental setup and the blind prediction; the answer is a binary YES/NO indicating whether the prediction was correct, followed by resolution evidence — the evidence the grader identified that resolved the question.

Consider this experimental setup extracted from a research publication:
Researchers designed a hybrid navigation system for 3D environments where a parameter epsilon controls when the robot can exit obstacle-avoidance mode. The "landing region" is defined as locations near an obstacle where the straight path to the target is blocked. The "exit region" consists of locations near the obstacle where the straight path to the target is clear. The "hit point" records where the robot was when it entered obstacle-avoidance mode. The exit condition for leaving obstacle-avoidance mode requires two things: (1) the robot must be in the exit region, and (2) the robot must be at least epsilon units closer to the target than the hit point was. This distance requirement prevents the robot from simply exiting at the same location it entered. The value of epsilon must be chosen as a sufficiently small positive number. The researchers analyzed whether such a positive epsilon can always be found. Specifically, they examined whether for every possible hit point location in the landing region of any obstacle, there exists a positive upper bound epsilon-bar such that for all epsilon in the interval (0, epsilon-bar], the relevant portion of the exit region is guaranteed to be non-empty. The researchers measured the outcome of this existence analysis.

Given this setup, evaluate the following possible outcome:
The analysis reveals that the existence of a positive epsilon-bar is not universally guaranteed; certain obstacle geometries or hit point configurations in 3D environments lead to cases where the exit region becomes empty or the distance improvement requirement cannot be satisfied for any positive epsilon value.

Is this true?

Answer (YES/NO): NO